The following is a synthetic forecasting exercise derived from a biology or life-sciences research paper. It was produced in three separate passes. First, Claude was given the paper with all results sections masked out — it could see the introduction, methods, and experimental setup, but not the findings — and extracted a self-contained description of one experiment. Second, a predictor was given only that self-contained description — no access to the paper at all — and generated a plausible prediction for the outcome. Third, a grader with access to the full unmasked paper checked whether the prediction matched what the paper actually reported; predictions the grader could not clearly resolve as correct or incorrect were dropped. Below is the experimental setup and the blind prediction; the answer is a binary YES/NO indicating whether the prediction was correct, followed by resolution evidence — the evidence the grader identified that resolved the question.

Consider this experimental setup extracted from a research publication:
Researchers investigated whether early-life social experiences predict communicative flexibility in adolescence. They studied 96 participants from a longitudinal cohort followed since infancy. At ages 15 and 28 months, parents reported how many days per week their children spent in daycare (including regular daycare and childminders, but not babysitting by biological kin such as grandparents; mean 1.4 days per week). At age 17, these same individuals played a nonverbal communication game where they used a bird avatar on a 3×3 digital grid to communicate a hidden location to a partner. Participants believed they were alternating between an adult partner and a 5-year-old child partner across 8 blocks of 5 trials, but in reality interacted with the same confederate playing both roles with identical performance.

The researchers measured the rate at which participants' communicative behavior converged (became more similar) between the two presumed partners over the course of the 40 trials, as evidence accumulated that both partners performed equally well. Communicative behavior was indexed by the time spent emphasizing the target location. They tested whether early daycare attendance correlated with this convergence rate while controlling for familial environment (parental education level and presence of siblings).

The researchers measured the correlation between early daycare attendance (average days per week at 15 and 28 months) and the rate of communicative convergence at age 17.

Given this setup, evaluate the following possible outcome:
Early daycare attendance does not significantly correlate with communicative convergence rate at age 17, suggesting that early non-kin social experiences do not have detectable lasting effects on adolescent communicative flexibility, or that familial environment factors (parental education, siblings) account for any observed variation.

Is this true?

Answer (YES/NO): NO